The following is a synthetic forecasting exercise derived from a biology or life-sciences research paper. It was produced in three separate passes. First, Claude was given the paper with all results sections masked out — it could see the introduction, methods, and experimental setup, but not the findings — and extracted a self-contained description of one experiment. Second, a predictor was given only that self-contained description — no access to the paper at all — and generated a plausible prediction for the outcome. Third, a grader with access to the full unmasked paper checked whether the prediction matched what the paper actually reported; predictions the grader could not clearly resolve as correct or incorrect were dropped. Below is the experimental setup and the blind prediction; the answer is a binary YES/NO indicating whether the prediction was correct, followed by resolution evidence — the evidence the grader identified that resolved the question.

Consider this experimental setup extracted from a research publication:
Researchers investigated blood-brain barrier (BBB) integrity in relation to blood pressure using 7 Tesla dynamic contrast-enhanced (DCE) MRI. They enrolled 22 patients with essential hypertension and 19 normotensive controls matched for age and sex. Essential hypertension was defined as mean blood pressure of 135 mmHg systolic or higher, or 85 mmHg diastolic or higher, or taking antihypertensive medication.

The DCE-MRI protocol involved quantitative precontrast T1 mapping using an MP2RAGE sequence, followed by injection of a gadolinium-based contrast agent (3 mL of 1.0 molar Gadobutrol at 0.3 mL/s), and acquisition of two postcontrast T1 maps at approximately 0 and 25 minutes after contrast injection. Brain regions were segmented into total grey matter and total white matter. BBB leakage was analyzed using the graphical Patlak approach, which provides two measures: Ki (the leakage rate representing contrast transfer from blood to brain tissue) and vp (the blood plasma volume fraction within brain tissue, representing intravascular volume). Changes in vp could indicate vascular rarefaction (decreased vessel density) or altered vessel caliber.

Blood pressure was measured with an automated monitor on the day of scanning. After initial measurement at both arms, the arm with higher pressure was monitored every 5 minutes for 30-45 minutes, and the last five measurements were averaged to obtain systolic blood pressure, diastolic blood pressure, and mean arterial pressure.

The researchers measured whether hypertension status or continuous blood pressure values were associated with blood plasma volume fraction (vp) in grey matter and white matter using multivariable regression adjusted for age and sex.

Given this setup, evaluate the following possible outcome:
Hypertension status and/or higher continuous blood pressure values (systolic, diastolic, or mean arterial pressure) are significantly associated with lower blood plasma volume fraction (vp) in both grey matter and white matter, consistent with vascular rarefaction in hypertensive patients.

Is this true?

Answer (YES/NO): NO